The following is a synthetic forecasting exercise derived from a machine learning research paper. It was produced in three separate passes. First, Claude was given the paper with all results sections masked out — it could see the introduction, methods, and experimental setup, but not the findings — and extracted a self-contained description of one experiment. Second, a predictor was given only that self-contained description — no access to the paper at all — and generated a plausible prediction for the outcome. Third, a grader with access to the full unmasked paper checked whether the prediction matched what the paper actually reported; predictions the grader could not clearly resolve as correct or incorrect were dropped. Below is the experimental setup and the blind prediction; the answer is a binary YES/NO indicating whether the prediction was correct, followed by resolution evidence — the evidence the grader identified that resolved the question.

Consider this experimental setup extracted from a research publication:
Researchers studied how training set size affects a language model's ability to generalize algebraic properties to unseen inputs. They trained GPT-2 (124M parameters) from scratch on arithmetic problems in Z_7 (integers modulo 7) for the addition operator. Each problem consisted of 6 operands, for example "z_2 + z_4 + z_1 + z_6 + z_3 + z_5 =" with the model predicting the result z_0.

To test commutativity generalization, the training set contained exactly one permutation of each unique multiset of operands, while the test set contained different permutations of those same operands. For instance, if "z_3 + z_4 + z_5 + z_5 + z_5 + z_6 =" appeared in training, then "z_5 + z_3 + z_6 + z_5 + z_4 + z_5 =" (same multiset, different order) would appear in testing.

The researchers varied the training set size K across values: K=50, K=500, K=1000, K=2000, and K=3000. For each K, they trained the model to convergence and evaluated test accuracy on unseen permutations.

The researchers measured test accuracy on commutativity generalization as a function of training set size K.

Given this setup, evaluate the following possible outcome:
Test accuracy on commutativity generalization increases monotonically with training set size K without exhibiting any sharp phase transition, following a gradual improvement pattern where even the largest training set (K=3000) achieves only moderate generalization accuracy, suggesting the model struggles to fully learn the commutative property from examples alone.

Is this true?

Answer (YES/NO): NO